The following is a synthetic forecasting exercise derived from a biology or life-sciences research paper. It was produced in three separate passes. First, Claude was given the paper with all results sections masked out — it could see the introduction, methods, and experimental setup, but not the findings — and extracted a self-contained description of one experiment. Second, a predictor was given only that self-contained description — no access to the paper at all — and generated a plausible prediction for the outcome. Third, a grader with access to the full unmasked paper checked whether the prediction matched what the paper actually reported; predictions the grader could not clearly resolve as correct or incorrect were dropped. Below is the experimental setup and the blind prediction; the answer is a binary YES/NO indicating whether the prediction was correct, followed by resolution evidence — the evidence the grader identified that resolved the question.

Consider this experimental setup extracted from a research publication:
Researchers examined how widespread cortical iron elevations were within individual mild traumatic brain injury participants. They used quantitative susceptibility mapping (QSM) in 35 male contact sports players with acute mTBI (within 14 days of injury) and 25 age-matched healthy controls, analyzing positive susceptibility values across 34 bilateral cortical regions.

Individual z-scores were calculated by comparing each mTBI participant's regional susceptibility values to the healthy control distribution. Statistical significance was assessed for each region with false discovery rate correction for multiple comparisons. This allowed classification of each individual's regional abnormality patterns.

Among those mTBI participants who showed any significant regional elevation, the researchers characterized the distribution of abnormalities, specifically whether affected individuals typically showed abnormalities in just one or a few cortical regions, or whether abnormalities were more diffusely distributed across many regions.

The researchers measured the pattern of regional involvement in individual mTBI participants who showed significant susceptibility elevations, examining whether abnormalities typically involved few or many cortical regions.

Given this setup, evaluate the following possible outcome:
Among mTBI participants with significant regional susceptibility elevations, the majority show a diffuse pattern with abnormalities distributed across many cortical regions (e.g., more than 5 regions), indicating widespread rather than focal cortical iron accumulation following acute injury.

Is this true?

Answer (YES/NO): NO